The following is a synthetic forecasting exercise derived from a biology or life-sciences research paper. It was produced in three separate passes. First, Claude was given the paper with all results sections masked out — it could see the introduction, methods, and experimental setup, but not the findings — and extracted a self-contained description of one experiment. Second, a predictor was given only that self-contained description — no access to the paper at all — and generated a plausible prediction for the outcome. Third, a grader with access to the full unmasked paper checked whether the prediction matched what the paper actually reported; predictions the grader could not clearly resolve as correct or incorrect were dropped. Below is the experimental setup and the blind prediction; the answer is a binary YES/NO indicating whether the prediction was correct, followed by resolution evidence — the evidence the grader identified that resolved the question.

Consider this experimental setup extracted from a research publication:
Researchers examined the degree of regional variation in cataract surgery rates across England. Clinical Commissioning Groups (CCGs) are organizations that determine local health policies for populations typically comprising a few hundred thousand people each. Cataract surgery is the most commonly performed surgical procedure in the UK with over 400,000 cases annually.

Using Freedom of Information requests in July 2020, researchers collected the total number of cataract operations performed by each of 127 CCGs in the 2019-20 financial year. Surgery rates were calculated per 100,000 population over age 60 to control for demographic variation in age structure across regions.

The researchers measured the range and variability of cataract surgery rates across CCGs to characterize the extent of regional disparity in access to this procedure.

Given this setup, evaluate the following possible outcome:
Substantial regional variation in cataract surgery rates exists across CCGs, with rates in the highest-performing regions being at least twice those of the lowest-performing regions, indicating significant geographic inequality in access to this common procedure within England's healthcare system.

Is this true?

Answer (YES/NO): YES